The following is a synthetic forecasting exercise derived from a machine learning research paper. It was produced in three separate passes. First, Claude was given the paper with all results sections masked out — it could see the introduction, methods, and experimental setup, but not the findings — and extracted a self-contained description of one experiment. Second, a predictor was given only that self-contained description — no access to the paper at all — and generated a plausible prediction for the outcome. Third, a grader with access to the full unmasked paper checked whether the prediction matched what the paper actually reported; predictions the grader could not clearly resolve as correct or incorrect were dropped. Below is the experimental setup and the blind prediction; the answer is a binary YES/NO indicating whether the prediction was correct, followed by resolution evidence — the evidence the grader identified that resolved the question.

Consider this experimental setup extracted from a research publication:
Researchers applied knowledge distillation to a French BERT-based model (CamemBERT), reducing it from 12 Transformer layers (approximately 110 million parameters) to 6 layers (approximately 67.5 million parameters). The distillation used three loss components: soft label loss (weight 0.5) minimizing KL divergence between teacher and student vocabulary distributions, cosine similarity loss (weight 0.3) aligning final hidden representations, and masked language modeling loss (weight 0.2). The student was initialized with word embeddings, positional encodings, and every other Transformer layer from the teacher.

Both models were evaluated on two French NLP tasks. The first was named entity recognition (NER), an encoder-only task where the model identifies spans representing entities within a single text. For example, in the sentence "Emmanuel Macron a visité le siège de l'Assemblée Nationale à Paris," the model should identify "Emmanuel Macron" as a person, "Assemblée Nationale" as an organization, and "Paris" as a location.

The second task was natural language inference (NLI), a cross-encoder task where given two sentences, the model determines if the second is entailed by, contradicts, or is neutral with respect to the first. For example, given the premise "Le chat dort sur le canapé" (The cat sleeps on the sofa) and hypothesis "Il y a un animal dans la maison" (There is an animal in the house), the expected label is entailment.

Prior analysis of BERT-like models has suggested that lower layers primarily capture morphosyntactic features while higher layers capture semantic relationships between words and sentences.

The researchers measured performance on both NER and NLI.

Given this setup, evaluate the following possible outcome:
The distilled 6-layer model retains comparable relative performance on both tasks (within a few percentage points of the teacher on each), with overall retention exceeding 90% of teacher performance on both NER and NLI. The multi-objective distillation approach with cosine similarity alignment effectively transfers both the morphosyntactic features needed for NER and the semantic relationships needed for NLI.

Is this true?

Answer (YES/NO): NO